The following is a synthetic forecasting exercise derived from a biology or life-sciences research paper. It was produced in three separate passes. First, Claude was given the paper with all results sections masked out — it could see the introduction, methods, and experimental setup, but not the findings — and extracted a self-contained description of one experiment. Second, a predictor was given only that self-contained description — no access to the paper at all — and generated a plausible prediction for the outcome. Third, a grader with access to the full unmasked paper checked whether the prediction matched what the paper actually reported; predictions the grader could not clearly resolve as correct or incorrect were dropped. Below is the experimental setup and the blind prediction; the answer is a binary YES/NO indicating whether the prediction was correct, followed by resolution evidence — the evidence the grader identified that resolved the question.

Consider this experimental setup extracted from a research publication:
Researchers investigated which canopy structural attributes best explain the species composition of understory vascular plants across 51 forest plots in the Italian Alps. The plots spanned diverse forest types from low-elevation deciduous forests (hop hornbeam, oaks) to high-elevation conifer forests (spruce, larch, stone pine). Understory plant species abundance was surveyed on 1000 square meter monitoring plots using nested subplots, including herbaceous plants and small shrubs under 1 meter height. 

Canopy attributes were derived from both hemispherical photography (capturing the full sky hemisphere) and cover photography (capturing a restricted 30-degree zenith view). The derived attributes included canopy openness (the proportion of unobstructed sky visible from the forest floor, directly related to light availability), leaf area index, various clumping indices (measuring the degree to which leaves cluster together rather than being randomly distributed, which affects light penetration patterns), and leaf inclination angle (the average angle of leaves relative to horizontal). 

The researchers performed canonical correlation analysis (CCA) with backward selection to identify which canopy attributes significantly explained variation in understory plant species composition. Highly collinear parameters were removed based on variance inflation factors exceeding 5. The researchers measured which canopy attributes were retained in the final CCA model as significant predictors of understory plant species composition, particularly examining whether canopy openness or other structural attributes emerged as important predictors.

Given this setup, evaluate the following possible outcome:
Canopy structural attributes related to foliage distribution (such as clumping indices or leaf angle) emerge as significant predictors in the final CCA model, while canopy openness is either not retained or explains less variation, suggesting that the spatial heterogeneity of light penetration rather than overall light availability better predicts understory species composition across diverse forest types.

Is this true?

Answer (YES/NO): YES